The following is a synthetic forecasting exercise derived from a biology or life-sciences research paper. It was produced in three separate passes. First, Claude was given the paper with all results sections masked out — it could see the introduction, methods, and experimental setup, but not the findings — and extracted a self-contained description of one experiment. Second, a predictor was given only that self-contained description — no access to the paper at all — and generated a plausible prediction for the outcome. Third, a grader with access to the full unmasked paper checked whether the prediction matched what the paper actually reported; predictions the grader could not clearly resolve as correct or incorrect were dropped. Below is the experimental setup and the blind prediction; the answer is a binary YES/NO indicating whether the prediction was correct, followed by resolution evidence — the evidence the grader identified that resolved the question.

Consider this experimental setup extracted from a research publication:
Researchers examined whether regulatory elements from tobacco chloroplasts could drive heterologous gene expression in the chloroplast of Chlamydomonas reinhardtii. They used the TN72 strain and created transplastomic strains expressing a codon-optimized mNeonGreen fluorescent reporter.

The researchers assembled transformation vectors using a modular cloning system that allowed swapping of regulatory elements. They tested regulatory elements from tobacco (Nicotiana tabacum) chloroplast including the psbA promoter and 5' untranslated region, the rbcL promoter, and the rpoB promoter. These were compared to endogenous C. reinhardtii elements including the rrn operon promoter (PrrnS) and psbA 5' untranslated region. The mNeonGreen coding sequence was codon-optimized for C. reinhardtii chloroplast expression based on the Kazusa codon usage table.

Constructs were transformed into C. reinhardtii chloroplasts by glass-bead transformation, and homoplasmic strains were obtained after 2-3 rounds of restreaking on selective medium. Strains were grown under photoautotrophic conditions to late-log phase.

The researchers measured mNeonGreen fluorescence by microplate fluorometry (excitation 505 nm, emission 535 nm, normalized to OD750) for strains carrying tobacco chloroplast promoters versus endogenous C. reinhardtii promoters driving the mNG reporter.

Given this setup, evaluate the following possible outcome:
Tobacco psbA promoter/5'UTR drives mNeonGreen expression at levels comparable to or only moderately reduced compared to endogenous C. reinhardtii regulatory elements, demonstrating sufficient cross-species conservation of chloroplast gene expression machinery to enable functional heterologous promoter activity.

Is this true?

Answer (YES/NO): NO